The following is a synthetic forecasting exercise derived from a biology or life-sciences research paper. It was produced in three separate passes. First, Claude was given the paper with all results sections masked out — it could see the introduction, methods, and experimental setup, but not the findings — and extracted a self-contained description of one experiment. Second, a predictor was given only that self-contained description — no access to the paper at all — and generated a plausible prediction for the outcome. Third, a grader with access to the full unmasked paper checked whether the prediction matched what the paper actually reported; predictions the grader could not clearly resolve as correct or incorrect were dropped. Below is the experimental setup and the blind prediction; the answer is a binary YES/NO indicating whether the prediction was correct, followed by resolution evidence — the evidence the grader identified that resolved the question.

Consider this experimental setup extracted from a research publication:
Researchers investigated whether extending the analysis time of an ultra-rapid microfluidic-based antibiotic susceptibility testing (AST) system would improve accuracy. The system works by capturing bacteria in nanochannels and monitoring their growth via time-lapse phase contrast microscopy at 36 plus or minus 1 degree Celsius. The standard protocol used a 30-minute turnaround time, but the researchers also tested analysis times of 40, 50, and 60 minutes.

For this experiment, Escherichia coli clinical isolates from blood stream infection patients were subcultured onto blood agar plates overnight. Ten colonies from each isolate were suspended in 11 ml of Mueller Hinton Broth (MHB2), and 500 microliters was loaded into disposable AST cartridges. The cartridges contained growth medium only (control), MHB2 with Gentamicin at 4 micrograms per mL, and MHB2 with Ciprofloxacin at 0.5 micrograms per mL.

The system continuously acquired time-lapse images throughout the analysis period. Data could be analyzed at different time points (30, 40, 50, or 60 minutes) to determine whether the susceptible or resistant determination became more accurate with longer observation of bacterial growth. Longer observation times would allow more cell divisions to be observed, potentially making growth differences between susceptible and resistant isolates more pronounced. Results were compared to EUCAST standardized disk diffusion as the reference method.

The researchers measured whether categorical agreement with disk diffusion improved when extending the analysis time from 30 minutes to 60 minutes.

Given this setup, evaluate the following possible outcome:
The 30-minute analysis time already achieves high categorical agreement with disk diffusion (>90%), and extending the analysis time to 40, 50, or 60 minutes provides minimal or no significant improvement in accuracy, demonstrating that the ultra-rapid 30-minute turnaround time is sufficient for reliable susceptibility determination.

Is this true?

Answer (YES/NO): NO